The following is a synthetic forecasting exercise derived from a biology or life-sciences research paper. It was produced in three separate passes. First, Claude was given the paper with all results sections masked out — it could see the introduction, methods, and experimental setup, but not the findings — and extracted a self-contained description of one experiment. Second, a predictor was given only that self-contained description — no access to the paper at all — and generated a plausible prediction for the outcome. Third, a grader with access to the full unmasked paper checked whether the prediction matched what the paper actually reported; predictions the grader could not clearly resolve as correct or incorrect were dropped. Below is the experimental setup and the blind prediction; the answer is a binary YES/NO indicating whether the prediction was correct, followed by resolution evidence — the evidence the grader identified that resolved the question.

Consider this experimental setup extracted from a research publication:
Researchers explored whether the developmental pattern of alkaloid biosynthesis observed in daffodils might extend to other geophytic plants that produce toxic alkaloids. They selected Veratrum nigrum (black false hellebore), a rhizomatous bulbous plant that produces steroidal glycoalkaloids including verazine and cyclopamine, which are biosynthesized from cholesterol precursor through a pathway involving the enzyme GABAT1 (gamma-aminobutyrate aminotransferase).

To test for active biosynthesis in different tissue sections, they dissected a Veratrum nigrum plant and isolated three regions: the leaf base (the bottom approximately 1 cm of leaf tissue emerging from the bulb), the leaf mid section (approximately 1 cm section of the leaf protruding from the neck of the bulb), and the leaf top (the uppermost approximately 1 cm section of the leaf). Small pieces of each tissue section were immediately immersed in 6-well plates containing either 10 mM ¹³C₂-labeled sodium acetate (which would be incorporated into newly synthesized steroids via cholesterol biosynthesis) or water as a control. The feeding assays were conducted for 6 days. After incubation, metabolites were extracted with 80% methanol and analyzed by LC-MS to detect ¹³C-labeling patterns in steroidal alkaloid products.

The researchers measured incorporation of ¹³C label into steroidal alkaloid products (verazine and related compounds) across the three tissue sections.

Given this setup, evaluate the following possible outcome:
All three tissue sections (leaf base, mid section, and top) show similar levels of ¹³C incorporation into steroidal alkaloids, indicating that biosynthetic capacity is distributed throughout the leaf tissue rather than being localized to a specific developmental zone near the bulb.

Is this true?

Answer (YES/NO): NO